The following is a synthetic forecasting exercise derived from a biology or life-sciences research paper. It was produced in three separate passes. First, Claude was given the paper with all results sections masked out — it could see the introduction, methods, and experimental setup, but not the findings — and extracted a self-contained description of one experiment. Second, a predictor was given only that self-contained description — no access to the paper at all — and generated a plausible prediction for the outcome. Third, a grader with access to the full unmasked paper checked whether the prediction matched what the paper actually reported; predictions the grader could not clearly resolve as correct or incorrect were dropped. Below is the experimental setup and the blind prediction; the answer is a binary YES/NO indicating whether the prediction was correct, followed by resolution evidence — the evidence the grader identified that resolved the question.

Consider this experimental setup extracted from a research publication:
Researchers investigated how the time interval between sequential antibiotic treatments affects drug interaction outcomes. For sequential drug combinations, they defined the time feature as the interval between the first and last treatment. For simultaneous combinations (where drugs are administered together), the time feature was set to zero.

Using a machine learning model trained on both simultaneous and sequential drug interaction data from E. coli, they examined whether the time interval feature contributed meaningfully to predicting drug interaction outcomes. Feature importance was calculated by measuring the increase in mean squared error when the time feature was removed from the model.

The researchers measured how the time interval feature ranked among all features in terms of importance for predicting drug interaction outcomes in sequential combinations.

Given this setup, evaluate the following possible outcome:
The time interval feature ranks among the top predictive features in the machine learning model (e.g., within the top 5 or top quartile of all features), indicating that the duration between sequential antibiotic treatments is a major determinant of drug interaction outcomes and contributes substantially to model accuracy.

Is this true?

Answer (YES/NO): YES